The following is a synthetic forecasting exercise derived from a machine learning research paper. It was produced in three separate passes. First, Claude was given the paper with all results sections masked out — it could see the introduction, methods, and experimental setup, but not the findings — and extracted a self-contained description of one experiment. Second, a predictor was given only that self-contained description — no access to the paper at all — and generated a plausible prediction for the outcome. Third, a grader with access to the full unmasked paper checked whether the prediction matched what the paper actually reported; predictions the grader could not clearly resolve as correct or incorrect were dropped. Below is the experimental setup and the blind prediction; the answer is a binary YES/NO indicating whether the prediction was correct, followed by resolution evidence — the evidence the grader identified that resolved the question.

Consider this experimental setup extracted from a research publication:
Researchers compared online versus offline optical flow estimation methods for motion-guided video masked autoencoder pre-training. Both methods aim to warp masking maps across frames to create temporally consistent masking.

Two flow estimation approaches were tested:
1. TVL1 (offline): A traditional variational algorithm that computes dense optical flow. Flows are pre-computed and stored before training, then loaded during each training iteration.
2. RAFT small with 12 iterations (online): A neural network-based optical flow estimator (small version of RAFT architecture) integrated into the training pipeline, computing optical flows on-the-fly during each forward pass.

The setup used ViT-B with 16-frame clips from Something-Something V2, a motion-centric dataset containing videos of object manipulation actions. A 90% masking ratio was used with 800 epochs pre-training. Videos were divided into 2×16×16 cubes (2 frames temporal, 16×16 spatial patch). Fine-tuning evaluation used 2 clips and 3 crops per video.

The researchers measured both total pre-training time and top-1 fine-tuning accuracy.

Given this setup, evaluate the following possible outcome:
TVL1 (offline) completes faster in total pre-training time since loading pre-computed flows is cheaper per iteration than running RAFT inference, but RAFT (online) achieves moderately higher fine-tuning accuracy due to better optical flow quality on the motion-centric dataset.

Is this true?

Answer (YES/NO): NO